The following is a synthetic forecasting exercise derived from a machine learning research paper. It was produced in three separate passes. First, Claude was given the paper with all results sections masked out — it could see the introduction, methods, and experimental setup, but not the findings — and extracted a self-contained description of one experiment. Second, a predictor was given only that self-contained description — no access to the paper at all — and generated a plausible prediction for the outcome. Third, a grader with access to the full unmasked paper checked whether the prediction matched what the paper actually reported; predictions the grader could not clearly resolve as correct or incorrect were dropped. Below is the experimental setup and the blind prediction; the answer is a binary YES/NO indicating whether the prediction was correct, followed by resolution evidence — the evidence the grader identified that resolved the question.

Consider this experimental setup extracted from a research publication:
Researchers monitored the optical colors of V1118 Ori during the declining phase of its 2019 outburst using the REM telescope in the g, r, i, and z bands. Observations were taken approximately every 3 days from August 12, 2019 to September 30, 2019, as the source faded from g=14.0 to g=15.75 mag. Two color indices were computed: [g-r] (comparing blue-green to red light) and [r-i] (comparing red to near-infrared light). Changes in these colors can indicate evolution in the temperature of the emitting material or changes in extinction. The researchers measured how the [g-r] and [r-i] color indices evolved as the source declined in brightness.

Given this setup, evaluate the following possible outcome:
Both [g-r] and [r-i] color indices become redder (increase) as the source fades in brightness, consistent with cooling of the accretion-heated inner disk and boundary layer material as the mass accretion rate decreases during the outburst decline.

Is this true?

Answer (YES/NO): NO